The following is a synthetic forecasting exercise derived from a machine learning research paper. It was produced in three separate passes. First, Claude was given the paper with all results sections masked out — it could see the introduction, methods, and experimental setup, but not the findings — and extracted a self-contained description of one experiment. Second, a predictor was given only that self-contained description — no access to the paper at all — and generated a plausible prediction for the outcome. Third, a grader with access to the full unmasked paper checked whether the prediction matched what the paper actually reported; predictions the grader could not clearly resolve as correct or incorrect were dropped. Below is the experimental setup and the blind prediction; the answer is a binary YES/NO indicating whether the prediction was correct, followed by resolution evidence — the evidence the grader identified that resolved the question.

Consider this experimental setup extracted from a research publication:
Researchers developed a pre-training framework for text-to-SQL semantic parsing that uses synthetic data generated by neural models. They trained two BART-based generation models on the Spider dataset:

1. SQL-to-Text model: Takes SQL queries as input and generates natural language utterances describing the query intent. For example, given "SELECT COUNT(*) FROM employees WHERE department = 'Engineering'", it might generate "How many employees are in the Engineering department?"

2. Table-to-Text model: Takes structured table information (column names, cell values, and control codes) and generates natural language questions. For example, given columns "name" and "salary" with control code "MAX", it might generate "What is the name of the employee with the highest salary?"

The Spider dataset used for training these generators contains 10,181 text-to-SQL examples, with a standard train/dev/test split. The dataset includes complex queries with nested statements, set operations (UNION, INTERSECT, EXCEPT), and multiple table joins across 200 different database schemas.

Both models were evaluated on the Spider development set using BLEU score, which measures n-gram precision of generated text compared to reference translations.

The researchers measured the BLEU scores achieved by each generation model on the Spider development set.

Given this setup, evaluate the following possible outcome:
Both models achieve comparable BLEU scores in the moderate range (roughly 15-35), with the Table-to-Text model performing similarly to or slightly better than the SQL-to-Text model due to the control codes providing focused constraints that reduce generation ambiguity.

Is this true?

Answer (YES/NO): NO